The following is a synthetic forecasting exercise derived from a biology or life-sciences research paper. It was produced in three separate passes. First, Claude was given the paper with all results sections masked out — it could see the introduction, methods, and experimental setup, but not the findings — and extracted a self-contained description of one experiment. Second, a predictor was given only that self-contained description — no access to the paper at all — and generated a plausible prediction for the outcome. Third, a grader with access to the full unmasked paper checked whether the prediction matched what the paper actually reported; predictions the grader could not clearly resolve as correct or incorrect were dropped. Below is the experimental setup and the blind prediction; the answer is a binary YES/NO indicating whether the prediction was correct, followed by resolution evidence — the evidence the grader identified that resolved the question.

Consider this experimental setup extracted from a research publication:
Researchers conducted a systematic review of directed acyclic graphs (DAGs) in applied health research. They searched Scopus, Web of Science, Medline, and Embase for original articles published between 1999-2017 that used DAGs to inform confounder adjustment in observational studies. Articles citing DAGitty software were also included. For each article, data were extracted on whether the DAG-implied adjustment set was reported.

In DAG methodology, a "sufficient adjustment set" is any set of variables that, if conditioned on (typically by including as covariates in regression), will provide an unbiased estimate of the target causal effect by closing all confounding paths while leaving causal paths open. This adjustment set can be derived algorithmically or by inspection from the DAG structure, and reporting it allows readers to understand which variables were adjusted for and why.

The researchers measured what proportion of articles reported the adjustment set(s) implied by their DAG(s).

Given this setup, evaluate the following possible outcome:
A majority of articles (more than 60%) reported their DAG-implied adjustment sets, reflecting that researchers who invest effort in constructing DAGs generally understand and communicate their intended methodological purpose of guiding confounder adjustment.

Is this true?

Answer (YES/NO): NO